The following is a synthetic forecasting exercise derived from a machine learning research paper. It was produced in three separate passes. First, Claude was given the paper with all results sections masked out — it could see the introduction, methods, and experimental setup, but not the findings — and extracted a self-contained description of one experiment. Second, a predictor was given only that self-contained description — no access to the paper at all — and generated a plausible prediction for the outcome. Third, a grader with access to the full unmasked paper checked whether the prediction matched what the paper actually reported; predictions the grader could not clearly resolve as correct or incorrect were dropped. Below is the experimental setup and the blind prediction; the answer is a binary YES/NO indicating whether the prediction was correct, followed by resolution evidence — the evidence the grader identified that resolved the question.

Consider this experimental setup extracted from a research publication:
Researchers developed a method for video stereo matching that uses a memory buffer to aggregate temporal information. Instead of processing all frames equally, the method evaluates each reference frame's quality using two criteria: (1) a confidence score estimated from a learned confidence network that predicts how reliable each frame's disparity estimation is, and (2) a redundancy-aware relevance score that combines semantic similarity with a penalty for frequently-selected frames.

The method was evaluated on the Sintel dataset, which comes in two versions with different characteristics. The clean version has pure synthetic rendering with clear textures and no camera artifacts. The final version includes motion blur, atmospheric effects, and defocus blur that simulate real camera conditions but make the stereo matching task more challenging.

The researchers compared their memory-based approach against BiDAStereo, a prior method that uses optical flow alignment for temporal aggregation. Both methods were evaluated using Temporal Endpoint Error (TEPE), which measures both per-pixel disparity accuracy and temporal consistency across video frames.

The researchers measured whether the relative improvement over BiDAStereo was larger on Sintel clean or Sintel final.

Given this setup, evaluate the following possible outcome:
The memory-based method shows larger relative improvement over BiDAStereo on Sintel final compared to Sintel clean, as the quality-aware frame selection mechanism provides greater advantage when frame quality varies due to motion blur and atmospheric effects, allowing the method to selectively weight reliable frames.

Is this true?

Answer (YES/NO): NO